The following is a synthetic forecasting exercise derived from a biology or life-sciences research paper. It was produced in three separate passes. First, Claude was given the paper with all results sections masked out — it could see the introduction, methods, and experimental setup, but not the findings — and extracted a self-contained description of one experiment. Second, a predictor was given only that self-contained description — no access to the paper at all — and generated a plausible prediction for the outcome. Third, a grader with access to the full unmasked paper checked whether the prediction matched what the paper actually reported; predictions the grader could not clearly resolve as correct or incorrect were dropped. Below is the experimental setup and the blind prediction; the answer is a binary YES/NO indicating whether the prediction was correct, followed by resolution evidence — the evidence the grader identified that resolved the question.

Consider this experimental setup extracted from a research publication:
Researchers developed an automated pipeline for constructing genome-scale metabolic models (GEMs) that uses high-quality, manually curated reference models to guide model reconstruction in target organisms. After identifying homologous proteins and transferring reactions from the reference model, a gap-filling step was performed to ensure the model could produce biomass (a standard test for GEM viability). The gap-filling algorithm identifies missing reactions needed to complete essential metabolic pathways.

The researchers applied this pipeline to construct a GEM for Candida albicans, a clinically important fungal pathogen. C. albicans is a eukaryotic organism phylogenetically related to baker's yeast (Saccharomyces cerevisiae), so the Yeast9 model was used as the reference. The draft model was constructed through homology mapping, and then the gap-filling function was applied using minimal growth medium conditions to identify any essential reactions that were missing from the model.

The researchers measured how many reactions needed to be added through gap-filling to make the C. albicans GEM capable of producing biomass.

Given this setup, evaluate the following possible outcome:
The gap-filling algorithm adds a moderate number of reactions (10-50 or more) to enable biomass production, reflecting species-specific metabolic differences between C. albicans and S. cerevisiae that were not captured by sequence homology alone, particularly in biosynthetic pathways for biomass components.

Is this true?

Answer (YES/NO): NO